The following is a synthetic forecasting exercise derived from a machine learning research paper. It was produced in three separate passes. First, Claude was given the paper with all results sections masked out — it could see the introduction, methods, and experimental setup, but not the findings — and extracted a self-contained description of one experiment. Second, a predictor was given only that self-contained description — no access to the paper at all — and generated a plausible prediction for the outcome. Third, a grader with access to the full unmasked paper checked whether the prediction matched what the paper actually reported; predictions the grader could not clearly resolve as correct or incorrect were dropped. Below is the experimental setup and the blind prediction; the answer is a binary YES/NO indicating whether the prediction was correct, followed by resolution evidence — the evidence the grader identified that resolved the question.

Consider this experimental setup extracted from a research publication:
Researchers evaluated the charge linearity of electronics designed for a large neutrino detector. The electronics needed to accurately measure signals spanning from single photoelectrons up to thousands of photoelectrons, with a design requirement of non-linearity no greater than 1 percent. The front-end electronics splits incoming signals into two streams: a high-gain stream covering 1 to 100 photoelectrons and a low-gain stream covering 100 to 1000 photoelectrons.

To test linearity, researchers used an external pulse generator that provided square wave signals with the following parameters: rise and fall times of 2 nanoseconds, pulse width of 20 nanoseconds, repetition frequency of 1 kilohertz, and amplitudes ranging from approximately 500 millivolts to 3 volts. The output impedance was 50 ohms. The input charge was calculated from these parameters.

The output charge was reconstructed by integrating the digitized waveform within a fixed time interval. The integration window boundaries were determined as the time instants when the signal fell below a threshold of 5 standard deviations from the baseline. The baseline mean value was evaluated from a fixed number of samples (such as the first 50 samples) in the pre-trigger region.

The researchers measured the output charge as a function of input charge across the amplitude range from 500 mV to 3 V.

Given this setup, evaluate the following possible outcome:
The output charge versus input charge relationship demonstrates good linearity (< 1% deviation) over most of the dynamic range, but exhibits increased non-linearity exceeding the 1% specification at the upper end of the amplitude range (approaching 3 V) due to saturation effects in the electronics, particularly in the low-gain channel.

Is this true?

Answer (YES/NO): NO